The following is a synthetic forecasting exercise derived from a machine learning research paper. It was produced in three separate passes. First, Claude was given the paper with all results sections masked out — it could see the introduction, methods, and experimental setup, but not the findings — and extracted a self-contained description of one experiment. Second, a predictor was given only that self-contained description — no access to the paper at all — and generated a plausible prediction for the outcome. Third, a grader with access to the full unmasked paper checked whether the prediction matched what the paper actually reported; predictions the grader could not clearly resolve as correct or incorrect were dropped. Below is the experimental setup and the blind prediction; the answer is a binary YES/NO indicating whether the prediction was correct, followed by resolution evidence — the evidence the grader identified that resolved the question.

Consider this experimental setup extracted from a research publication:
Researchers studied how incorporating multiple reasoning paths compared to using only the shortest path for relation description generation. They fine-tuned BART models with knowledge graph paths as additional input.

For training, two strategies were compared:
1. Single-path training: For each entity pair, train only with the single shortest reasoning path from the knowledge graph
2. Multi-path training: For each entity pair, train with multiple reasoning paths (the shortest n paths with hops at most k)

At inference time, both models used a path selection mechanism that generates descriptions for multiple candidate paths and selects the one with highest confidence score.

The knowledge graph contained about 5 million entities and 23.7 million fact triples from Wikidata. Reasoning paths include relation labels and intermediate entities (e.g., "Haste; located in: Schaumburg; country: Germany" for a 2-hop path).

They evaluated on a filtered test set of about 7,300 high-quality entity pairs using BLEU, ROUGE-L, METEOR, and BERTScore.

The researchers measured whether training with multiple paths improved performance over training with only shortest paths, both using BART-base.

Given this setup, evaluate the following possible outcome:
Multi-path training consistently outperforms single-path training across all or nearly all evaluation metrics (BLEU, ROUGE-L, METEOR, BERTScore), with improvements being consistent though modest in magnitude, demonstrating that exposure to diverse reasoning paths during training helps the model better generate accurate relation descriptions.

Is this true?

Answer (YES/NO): YES